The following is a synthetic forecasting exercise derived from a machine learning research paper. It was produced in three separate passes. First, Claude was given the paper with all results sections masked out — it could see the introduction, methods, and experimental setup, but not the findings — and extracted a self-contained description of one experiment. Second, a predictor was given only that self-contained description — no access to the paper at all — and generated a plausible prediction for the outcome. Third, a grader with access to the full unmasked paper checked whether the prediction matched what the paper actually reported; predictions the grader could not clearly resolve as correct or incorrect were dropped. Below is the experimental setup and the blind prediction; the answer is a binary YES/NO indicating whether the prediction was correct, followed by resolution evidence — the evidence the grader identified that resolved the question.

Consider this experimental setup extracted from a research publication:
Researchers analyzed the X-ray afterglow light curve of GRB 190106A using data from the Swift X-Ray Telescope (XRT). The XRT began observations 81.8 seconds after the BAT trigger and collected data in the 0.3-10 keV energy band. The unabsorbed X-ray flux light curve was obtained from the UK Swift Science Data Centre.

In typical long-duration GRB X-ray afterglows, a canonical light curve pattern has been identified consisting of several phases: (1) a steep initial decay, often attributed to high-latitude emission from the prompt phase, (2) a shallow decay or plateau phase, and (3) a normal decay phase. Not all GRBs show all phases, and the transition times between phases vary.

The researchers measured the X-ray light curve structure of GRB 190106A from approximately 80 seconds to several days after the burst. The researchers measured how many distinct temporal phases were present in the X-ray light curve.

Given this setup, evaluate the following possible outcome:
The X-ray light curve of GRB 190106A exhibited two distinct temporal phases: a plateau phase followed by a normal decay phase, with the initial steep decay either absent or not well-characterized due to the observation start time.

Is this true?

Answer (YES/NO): NO